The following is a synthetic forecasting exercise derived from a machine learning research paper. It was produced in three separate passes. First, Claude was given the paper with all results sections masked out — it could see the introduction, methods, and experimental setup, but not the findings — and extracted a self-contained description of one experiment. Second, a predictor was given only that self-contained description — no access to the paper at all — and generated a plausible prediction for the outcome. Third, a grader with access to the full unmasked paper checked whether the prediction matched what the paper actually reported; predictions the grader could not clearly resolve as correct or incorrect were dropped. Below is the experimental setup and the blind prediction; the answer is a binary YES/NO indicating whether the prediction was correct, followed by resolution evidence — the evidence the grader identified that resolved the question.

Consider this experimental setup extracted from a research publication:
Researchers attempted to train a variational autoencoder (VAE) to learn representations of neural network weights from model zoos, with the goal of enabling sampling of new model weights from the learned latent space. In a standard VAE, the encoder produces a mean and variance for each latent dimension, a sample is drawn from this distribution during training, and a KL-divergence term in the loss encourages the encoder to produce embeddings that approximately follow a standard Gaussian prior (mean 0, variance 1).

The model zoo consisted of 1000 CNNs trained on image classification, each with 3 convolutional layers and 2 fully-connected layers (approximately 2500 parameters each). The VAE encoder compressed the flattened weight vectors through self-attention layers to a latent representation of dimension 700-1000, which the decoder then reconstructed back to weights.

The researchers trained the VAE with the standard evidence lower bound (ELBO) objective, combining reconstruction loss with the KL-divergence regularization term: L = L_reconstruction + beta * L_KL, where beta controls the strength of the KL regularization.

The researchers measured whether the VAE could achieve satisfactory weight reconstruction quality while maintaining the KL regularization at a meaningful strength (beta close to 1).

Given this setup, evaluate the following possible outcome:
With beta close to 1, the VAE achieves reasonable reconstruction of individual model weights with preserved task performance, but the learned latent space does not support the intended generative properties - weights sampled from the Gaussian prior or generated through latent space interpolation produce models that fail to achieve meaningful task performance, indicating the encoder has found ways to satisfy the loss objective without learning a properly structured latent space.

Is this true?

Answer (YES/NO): NO